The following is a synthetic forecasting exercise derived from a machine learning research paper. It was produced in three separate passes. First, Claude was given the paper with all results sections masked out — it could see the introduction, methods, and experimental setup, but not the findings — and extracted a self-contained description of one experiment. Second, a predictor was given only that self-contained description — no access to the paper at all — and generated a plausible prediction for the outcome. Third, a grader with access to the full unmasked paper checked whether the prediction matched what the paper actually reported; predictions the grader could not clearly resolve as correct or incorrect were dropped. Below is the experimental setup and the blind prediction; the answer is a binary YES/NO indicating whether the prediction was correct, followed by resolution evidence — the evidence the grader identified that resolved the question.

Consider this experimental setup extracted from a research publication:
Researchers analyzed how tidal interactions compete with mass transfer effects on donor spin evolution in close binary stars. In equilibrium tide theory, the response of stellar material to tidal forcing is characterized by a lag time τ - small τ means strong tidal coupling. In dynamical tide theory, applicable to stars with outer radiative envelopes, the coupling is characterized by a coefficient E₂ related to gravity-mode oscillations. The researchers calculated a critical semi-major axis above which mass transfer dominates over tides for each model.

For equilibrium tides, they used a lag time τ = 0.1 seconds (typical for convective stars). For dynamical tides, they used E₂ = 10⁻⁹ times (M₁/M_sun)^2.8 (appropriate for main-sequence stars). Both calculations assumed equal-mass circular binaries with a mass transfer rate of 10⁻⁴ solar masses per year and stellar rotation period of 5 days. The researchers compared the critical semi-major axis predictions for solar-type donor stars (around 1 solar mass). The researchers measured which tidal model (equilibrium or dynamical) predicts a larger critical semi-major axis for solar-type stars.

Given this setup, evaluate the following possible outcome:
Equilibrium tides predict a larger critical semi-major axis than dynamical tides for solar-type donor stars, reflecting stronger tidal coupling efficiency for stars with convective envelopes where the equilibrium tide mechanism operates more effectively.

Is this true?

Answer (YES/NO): YES